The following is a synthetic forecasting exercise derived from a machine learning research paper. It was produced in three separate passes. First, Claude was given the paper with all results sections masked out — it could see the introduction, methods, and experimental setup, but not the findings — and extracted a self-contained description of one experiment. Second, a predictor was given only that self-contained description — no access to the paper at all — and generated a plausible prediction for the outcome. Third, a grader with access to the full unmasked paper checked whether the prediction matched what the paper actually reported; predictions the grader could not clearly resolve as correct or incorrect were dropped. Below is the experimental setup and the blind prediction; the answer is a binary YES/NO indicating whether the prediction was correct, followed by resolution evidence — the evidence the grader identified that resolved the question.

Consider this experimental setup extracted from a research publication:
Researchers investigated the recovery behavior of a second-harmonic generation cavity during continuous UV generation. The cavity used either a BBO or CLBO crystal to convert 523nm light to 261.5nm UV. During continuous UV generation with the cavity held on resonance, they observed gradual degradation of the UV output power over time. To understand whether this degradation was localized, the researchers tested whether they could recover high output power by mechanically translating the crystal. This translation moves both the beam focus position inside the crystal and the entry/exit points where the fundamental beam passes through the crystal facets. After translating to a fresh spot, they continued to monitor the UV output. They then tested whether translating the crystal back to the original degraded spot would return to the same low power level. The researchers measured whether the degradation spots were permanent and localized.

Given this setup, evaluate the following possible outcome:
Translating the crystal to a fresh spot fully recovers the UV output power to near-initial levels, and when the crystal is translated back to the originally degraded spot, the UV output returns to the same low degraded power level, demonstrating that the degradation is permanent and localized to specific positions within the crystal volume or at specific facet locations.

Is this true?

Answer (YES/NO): YES